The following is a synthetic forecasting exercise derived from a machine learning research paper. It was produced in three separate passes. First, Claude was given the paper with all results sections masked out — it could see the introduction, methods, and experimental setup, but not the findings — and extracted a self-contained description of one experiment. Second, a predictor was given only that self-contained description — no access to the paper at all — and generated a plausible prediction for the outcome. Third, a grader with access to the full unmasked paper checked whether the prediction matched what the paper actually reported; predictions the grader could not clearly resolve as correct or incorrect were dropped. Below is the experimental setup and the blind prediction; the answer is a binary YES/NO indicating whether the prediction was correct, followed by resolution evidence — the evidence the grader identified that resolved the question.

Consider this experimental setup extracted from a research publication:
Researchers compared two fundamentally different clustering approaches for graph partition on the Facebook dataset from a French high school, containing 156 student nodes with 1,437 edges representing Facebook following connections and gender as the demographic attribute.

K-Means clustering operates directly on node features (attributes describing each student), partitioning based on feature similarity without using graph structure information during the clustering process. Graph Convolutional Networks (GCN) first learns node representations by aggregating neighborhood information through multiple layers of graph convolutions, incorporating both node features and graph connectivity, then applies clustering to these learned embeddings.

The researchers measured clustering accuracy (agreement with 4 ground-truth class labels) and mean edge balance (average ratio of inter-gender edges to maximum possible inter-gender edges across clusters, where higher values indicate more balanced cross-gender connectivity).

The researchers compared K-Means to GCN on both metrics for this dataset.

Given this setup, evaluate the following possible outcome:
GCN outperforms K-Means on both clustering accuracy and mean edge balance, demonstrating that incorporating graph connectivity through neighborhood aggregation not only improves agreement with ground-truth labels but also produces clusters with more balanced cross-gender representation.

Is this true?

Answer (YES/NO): NO